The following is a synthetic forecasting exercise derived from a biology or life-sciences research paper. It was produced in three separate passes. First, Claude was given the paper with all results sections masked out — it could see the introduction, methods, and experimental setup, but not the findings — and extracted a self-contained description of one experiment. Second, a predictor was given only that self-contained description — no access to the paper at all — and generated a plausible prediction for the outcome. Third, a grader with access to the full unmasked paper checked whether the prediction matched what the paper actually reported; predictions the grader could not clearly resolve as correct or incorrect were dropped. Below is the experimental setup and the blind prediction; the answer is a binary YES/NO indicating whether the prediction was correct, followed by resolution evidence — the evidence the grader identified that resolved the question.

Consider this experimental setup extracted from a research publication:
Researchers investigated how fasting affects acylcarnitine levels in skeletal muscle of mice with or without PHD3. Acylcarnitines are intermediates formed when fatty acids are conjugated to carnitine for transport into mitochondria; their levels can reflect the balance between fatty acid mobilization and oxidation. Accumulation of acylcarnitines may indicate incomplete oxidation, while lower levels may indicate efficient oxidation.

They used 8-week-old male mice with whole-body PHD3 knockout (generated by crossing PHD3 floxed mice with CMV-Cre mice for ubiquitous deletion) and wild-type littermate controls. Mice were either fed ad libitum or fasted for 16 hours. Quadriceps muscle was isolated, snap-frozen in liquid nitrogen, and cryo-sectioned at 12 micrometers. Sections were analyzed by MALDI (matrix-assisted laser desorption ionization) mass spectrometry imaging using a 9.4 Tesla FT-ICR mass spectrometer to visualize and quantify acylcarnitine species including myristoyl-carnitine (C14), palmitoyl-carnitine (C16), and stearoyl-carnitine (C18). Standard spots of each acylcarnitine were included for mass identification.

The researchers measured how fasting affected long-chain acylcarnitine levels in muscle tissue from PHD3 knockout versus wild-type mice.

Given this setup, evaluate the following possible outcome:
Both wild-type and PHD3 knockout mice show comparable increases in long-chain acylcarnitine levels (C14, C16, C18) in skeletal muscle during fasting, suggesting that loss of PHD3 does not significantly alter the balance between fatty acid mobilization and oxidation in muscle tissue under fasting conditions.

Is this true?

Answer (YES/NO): NO